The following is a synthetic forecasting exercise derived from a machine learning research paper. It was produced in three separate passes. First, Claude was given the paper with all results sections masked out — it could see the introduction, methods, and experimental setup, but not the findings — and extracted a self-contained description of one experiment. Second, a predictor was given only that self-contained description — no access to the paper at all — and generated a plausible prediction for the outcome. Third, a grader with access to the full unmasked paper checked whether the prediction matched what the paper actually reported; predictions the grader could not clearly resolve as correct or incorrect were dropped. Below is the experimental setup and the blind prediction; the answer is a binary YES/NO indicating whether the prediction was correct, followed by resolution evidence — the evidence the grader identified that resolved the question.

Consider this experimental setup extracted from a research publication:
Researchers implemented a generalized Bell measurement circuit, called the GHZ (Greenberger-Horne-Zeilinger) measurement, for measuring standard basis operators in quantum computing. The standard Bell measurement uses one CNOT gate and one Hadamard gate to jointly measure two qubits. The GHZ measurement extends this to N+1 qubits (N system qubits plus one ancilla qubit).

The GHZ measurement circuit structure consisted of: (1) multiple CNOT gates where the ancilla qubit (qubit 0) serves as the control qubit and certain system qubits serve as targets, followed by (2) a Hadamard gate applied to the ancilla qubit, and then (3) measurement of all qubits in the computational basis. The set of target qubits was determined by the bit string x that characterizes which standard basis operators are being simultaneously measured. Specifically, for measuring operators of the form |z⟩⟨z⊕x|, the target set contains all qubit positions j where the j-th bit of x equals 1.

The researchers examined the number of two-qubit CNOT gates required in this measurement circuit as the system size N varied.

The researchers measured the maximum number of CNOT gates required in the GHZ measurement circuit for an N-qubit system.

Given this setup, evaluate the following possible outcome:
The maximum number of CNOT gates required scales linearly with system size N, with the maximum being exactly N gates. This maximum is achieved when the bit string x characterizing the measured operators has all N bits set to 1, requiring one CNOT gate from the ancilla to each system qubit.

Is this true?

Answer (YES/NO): YES